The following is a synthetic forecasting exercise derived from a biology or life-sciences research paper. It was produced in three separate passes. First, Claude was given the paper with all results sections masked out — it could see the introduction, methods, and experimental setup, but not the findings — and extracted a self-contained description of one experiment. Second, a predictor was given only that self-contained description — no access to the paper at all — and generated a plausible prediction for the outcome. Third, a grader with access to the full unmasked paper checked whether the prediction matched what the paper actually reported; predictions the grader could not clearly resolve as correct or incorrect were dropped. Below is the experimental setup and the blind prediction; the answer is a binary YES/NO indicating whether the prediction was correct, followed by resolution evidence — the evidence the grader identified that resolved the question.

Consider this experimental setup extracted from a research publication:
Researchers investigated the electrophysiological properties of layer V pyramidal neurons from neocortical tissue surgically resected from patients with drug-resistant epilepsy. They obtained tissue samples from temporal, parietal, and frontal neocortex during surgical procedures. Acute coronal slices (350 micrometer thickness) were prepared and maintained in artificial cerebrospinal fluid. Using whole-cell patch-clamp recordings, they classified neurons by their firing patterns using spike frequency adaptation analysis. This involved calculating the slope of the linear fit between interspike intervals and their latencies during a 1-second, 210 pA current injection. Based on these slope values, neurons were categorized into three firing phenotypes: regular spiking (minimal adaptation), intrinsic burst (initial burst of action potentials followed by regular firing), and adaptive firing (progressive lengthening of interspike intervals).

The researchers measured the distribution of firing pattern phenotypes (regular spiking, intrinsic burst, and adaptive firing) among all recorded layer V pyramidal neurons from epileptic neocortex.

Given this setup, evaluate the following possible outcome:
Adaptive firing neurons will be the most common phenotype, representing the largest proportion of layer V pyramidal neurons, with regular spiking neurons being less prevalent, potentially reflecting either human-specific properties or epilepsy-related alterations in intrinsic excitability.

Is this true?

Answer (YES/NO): NO